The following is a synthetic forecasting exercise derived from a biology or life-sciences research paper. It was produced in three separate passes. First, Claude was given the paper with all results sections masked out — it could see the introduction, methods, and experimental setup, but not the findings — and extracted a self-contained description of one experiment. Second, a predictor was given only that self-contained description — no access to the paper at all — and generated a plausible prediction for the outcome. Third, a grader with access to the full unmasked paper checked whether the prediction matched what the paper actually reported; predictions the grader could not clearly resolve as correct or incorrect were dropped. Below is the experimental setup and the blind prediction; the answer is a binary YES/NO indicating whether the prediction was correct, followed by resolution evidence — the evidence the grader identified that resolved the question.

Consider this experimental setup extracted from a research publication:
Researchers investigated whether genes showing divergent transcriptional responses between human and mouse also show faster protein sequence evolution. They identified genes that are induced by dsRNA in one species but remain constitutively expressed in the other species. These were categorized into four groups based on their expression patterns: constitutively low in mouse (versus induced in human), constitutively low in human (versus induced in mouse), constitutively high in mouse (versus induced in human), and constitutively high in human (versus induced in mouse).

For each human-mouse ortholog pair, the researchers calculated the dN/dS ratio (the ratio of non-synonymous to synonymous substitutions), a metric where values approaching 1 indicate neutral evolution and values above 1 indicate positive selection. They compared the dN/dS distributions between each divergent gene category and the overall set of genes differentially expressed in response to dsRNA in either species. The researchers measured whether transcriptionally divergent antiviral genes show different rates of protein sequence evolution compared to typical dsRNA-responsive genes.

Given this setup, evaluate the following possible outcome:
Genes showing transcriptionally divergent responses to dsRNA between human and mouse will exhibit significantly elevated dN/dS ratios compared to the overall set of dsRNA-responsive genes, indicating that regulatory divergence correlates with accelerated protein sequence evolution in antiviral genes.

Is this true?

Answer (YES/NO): NO